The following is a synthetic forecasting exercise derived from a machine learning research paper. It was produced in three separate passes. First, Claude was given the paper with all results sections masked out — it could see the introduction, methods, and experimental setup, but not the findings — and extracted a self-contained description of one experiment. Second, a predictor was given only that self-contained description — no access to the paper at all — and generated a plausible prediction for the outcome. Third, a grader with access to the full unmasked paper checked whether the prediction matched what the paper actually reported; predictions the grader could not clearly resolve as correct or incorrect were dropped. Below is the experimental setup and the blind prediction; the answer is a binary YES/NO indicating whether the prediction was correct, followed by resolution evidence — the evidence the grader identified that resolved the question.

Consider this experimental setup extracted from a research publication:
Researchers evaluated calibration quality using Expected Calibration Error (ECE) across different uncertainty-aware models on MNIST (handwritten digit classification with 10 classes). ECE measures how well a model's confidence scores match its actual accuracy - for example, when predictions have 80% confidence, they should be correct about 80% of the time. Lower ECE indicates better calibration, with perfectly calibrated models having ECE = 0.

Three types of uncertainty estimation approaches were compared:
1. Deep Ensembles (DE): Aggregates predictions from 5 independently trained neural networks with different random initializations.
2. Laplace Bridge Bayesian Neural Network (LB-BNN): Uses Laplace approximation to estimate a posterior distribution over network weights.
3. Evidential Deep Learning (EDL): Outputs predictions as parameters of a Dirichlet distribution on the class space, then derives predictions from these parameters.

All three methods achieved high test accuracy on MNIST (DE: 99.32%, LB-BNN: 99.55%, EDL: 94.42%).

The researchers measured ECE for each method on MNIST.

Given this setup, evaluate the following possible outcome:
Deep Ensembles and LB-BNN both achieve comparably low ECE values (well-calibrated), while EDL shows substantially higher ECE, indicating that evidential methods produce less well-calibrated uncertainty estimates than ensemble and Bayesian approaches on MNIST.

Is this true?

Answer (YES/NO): YES